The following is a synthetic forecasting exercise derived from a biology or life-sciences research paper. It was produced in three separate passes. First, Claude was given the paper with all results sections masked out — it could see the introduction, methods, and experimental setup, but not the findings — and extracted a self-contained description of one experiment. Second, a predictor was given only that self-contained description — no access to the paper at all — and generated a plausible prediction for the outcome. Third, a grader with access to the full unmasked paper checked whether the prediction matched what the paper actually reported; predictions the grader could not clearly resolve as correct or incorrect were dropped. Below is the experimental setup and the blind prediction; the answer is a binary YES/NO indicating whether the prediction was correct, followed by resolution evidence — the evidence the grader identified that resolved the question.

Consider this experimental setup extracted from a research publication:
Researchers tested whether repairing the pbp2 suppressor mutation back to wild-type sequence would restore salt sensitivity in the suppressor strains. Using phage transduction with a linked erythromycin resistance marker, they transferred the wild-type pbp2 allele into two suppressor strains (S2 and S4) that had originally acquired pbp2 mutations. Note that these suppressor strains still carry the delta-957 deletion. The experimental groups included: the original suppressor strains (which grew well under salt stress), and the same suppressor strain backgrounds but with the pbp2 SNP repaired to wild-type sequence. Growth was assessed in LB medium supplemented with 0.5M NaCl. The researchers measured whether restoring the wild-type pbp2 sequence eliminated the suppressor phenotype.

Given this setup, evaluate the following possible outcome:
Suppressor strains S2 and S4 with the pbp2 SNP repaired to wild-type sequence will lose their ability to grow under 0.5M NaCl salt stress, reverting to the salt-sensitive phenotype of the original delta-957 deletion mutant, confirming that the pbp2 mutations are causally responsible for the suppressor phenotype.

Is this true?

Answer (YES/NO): NO